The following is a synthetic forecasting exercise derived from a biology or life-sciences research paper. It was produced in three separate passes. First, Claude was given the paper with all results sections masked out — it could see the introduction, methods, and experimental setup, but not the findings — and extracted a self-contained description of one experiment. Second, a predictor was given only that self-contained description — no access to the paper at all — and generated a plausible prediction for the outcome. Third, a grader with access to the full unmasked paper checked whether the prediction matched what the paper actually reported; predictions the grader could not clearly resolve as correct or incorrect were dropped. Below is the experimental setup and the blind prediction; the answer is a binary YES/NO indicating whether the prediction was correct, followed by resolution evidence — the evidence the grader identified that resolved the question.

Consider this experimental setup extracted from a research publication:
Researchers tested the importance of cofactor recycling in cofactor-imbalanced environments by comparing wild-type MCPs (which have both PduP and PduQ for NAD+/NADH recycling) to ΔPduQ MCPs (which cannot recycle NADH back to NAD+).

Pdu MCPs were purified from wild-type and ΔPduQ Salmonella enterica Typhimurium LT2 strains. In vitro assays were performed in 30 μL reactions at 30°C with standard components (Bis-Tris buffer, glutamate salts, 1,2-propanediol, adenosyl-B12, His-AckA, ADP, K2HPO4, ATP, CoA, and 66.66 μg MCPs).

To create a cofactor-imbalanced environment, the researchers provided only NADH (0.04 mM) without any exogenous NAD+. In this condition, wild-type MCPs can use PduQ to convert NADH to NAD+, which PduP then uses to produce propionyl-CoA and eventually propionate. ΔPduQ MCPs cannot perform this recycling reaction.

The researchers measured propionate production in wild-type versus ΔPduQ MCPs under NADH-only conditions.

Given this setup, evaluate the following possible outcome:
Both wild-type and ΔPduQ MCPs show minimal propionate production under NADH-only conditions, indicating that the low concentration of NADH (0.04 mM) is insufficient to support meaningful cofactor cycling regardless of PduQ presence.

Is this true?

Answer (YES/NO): NO